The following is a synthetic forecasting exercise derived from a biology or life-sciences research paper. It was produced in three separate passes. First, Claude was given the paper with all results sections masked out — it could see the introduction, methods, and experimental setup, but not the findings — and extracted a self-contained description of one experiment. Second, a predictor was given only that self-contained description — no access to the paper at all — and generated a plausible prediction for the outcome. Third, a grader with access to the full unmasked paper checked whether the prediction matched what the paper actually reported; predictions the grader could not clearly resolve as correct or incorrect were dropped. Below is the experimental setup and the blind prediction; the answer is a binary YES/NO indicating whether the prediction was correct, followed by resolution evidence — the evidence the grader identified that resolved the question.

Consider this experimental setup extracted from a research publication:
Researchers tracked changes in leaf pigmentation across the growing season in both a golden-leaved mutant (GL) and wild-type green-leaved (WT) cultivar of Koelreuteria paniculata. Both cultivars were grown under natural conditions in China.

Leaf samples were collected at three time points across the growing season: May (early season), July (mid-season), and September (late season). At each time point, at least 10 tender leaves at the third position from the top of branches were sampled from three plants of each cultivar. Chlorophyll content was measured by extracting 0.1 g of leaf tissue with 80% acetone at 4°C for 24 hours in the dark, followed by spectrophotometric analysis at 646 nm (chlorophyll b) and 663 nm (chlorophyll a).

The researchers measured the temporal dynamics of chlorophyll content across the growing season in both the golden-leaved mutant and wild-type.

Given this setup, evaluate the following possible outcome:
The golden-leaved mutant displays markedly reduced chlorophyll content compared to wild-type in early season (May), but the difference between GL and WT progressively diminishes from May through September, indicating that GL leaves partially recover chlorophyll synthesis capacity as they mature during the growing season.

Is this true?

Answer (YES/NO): NO